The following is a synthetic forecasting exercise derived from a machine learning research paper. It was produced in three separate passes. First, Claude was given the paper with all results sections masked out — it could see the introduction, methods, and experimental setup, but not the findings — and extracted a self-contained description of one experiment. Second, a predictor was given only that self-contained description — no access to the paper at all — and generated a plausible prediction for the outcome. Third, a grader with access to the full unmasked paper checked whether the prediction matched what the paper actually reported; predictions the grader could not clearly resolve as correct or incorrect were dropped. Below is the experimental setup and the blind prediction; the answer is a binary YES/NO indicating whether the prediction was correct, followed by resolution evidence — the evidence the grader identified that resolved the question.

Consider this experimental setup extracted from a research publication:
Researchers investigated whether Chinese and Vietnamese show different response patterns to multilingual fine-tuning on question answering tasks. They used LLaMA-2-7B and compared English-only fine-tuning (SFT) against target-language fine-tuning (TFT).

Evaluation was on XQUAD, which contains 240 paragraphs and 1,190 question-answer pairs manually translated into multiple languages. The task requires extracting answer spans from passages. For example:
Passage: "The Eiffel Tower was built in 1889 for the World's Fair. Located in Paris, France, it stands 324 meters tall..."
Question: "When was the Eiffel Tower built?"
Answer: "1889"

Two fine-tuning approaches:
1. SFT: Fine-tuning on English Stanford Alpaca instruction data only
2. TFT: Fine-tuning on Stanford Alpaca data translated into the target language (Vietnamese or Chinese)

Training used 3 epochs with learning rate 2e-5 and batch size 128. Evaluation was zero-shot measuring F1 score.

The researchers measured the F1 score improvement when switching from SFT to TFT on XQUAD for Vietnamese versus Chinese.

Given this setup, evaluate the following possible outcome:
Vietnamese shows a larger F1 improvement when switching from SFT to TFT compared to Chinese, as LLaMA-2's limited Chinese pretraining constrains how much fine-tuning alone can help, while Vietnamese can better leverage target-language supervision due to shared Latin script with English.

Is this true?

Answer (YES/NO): NO